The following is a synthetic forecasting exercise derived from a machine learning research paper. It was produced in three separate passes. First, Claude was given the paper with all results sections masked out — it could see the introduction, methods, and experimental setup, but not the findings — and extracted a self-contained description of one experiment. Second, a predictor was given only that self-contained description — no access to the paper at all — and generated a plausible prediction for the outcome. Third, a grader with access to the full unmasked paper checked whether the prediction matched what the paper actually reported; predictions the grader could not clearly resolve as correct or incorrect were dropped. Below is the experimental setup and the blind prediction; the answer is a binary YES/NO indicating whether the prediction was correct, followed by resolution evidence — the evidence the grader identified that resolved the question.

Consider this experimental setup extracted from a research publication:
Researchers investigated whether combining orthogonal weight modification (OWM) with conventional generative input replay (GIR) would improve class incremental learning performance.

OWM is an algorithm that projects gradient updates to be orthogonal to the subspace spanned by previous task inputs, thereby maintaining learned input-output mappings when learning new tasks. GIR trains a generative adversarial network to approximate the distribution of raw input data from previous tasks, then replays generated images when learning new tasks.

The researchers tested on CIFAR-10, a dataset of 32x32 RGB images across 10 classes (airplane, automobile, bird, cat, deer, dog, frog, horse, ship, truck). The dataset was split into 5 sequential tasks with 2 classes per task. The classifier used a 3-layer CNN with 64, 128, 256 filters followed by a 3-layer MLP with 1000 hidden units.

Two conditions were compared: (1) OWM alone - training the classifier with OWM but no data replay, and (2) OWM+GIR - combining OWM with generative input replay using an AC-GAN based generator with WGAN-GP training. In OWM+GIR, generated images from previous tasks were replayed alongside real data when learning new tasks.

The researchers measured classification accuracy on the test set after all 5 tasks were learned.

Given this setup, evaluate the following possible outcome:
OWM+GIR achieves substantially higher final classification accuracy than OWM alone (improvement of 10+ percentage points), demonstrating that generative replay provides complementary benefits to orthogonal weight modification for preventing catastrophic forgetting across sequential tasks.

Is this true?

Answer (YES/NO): NO